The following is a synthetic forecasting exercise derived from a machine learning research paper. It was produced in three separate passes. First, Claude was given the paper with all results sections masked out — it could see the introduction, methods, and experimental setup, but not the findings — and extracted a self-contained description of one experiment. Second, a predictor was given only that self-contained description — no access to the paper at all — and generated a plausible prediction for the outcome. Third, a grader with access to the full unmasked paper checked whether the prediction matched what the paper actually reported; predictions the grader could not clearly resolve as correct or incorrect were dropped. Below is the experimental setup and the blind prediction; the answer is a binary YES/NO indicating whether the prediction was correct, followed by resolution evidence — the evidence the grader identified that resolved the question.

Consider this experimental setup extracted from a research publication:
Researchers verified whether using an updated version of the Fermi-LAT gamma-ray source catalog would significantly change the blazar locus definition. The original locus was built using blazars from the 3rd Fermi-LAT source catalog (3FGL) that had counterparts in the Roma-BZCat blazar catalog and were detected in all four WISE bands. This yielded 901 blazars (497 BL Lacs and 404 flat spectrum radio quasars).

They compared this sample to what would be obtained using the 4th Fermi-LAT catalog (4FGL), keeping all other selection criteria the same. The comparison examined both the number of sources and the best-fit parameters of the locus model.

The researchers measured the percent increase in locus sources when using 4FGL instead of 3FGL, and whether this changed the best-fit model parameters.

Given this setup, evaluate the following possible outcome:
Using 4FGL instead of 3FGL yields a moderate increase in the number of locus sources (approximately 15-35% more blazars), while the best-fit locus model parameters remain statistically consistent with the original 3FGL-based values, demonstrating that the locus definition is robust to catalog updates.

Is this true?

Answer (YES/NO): NO